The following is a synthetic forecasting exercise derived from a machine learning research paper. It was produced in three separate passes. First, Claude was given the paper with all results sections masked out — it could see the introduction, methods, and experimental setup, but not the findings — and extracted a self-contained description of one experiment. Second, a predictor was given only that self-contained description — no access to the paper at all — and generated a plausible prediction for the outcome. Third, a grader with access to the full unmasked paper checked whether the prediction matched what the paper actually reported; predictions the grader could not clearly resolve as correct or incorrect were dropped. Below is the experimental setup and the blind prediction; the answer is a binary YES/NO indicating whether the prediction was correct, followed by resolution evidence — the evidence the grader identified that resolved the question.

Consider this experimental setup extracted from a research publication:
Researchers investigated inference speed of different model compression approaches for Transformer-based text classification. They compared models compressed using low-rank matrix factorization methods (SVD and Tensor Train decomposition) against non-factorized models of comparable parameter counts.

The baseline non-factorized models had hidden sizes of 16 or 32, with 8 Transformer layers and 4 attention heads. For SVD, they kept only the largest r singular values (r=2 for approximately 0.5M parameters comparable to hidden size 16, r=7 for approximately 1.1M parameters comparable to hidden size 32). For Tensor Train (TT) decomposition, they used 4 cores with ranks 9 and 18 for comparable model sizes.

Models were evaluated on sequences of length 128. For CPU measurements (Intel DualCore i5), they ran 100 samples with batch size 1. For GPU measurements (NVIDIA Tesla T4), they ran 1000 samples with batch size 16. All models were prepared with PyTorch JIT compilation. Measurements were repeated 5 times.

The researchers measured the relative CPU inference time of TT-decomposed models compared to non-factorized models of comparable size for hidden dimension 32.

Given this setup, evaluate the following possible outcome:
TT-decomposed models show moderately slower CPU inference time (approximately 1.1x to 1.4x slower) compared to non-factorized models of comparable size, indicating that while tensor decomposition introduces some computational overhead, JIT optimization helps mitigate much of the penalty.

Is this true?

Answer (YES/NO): NO